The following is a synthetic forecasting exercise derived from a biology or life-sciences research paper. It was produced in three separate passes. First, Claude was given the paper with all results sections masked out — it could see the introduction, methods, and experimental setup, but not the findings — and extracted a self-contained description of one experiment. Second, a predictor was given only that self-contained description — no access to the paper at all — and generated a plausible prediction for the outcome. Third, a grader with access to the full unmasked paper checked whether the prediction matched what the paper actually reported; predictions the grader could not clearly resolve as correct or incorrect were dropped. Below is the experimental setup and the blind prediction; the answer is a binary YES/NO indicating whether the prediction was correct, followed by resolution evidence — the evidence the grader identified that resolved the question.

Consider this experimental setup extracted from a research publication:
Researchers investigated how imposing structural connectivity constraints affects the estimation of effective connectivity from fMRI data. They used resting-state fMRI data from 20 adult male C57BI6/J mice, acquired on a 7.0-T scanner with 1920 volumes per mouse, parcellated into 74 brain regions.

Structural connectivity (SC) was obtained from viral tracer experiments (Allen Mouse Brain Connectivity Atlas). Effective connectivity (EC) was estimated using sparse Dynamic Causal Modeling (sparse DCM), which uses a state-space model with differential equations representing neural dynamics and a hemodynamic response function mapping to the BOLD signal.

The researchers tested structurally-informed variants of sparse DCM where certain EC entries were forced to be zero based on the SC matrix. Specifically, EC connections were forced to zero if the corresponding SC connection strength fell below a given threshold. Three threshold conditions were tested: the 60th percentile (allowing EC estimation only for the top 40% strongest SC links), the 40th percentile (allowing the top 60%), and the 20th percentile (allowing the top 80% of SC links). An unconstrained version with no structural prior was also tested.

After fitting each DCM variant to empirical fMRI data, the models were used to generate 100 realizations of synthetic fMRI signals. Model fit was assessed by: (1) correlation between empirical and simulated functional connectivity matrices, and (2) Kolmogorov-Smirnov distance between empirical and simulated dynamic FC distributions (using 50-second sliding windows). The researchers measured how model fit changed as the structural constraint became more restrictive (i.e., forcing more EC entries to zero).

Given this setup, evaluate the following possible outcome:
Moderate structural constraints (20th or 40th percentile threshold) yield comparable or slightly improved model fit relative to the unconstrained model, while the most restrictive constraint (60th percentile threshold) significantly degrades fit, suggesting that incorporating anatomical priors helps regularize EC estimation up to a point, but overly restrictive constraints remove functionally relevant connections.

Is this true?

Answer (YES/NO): NO